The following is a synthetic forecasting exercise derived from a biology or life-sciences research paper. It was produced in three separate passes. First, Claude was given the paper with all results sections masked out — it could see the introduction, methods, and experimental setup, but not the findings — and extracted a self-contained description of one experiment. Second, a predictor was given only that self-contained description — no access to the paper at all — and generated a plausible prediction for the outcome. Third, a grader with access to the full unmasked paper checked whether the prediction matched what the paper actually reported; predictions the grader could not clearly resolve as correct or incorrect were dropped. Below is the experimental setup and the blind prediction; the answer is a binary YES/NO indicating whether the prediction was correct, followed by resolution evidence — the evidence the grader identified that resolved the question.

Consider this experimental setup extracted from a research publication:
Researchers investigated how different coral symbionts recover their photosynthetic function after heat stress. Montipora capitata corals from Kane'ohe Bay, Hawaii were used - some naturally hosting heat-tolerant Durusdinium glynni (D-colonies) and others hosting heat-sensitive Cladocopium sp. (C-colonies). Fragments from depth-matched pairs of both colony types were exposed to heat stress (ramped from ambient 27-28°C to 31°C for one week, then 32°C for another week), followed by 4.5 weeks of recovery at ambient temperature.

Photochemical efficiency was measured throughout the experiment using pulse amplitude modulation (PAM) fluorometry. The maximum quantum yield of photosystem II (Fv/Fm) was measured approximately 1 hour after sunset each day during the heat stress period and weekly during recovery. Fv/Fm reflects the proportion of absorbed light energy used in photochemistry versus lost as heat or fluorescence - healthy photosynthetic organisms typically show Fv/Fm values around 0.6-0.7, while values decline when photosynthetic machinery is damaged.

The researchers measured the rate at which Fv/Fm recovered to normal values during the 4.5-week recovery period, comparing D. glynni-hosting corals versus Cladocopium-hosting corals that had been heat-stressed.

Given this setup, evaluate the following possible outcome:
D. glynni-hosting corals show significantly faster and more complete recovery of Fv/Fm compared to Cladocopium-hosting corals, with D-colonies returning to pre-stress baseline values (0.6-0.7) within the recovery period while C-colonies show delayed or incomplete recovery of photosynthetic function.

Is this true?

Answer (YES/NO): NO